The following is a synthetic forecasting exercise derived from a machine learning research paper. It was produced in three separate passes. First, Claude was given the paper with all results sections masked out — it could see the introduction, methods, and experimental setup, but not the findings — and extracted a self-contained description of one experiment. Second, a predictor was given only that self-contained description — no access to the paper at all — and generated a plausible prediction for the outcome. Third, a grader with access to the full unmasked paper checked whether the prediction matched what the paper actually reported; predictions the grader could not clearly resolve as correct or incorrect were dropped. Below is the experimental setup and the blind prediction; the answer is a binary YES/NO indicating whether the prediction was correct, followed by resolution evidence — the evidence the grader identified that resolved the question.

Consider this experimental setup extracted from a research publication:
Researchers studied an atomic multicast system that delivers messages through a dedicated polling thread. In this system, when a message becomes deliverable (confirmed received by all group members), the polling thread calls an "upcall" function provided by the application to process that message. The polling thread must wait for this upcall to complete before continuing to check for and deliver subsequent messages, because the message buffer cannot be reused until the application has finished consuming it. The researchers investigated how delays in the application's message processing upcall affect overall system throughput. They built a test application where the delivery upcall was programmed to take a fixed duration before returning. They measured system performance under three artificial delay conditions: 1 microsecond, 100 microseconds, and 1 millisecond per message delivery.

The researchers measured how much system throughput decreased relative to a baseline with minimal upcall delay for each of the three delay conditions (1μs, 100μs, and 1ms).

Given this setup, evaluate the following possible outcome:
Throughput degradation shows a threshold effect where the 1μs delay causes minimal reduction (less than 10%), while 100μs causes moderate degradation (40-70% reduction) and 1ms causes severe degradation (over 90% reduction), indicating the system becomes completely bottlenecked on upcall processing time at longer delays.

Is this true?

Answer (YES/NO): NO